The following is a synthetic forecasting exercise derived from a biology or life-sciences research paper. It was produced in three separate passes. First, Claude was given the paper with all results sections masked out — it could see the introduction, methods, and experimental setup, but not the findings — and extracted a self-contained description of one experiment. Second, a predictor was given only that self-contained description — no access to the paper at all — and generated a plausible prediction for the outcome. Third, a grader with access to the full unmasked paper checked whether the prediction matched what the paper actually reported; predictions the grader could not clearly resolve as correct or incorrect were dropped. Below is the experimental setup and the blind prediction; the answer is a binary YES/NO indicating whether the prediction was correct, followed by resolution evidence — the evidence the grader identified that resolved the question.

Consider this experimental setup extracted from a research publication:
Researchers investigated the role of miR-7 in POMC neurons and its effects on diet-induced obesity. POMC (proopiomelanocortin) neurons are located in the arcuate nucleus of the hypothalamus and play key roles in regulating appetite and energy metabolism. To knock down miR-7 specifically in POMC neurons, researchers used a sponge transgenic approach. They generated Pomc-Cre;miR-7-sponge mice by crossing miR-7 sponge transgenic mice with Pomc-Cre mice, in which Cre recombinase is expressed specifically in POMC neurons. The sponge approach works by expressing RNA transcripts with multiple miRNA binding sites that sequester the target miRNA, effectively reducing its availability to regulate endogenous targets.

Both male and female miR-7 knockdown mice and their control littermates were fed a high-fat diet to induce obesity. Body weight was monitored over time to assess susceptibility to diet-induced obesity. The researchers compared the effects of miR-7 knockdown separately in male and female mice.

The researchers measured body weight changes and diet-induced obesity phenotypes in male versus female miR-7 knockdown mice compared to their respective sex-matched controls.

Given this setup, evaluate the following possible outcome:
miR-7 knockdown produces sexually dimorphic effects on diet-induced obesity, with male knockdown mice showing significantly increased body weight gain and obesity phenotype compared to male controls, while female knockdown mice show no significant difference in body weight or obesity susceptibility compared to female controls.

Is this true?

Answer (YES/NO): NO